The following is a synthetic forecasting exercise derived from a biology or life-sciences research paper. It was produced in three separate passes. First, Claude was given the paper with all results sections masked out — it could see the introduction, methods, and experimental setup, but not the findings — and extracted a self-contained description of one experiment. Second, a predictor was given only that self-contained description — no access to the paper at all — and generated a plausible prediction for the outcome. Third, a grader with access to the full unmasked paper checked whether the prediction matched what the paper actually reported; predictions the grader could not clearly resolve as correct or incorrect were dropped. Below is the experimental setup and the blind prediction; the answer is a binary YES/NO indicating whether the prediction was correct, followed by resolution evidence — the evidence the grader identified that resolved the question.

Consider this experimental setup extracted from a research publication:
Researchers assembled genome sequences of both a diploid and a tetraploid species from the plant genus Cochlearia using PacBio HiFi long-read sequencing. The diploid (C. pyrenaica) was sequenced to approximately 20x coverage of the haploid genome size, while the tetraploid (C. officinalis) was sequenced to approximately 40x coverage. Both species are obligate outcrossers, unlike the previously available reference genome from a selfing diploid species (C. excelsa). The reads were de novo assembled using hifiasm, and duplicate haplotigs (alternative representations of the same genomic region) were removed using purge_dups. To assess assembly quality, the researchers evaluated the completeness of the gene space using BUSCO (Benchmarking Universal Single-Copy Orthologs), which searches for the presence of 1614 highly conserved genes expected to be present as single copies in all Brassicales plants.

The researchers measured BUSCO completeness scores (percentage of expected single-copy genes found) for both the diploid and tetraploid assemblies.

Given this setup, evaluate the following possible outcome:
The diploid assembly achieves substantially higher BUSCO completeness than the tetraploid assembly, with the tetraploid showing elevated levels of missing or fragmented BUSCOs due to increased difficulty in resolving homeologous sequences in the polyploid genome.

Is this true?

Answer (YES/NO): NO